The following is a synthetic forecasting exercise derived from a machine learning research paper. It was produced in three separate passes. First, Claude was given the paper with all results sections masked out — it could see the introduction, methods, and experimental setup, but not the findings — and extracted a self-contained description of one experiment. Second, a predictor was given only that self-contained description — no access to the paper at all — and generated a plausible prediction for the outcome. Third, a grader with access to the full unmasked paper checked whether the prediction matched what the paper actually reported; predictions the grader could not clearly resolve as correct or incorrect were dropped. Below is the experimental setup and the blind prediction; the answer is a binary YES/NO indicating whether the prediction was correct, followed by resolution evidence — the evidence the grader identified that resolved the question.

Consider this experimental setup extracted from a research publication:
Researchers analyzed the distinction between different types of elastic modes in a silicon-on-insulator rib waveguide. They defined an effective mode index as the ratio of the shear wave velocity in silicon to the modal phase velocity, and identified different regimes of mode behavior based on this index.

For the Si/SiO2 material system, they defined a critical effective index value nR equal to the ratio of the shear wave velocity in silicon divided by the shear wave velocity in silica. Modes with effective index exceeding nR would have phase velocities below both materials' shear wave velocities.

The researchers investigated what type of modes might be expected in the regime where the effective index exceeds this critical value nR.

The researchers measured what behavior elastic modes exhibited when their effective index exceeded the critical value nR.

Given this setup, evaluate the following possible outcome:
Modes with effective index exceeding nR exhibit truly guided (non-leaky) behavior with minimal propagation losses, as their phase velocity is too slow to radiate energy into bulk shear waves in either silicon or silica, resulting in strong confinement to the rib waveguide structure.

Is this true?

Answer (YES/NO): NO